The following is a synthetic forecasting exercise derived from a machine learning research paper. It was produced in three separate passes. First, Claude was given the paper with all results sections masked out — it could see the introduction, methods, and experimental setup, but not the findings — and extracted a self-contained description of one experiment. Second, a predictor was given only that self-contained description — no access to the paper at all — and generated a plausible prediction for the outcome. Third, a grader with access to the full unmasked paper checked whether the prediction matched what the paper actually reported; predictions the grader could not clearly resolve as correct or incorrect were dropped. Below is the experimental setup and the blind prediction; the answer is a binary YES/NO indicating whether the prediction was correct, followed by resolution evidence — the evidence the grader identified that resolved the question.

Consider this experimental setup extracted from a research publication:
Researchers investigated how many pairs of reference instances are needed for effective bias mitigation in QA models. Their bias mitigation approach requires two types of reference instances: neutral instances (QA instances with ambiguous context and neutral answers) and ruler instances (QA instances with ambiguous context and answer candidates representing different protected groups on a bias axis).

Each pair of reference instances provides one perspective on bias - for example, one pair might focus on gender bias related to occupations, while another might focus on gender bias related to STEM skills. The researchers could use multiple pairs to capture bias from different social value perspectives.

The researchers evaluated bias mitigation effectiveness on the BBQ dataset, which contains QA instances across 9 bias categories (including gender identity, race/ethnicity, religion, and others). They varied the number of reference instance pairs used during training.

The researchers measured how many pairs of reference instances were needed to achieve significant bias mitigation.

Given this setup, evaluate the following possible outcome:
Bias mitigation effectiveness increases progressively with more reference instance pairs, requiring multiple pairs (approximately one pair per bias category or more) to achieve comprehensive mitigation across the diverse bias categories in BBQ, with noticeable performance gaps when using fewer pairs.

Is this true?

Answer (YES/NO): NO